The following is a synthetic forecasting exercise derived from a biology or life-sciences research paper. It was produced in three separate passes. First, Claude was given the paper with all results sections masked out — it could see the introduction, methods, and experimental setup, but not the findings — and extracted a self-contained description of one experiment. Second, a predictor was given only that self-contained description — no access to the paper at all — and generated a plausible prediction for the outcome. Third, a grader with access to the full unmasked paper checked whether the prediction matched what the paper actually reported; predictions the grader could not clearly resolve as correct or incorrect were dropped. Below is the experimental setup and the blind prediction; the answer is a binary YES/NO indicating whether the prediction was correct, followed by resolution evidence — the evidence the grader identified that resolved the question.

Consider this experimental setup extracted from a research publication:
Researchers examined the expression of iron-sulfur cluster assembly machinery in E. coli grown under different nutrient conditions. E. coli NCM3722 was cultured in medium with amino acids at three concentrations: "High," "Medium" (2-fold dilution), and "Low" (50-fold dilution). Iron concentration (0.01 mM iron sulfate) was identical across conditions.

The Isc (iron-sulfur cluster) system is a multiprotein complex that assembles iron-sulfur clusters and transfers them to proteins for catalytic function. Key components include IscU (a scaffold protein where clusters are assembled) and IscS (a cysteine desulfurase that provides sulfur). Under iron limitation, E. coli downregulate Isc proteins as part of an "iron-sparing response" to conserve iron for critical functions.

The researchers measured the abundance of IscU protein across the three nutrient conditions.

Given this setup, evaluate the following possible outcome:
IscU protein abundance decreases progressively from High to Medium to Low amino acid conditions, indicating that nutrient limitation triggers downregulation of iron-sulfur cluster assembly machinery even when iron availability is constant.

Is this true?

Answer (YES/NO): NO